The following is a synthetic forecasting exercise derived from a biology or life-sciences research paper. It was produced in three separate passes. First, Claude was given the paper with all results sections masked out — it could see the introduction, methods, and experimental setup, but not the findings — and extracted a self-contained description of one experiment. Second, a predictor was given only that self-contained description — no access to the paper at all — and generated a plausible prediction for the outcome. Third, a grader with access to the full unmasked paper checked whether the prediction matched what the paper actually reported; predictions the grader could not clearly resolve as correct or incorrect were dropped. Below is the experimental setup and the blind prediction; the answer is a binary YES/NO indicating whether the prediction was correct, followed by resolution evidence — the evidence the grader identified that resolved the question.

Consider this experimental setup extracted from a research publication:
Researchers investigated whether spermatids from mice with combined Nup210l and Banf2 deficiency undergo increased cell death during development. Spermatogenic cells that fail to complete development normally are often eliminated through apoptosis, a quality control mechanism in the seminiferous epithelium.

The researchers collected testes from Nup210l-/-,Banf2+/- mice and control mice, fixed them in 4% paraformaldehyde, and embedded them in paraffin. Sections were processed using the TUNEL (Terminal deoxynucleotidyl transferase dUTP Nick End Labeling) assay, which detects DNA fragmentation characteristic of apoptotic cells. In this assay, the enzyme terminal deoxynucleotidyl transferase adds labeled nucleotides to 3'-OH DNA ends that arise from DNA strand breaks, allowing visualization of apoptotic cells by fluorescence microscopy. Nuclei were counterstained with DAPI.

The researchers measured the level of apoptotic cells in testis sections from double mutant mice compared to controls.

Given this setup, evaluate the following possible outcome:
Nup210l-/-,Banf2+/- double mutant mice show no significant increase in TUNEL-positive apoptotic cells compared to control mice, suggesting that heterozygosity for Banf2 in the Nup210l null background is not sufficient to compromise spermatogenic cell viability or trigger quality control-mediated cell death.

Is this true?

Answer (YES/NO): NO